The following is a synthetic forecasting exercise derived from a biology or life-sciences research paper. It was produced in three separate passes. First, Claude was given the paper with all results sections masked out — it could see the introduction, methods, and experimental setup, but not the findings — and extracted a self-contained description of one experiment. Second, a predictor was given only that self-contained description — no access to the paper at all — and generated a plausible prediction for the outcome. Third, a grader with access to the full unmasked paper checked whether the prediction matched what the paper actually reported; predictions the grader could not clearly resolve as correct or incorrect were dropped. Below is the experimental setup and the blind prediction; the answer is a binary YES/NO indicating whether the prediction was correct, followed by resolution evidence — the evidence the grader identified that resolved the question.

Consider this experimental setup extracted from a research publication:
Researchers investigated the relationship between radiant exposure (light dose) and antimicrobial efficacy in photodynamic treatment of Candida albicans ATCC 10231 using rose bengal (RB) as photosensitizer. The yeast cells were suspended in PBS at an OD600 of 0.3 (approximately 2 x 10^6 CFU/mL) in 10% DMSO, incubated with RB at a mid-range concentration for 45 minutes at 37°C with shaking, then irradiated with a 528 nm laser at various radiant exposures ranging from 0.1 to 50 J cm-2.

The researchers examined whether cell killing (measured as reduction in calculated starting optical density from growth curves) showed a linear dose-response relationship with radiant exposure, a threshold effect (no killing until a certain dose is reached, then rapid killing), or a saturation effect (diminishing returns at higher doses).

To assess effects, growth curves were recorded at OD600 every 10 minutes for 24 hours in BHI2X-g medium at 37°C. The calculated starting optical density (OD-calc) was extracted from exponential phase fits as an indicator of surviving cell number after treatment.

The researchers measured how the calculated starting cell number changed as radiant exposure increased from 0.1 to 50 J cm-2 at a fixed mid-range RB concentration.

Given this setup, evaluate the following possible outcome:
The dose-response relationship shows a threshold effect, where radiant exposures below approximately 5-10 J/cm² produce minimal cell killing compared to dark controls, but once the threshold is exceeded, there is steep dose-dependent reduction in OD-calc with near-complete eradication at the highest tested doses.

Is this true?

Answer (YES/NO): NO